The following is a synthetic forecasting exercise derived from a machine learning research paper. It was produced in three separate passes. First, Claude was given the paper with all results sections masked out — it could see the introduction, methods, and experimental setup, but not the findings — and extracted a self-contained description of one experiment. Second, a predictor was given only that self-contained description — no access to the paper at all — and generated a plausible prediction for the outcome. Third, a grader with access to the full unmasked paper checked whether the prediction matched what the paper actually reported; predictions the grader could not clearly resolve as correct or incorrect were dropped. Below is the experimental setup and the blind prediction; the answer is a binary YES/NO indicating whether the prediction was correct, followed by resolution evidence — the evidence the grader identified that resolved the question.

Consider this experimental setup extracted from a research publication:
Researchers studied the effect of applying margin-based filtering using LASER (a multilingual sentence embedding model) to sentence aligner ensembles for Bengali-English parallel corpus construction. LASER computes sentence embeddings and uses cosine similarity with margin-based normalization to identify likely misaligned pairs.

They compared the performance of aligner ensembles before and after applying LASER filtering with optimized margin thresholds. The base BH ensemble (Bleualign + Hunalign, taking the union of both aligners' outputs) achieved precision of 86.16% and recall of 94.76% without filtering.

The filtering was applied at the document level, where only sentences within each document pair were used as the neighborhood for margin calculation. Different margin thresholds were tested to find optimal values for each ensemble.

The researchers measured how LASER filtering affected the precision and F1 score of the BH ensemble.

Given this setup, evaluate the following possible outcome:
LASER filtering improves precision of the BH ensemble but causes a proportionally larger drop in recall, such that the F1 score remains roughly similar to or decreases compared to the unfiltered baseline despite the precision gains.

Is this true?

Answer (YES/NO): NO